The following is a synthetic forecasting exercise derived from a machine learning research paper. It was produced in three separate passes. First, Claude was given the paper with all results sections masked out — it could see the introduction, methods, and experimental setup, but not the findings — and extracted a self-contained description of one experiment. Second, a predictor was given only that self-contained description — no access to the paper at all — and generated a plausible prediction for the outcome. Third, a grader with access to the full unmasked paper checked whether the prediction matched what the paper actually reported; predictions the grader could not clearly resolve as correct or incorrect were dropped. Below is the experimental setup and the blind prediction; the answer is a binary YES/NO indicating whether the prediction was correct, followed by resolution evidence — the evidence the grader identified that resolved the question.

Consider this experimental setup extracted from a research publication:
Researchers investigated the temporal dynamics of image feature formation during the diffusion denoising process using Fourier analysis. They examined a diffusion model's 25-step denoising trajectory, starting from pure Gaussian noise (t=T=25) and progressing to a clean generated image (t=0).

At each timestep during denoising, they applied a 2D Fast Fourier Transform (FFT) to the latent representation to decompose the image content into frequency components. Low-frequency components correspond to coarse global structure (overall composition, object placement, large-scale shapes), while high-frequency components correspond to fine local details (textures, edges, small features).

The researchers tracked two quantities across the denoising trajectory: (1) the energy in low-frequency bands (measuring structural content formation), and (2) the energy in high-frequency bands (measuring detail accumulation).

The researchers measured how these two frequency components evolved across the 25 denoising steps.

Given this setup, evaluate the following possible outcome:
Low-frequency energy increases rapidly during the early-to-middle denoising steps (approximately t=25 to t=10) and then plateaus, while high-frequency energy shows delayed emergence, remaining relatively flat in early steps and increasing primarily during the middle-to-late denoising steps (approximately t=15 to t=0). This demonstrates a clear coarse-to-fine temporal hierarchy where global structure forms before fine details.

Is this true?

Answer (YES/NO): NO